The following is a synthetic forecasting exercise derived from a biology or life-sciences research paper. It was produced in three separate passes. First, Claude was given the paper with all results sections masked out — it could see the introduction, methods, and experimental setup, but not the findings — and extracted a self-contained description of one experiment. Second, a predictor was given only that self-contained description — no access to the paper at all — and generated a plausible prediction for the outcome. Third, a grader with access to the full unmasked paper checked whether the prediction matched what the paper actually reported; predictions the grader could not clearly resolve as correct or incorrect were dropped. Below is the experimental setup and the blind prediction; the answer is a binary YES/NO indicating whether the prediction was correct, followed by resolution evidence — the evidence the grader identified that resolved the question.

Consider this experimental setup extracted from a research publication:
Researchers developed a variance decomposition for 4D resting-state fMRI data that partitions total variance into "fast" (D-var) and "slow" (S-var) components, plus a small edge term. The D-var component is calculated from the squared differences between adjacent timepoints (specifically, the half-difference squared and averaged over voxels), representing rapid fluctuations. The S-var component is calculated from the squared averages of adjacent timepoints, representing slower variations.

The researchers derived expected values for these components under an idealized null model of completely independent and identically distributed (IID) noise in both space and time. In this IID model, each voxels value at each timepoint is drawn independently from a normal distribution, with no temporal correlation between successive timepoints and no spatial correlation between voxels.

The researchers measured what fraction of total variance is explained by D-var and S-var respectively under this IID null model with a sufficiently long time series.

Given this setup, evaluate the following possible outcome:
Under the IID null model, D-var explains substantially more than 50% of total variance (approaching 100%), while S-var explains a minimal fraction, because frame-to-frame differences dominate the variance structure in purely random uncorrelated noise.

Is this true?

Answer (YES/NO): NO